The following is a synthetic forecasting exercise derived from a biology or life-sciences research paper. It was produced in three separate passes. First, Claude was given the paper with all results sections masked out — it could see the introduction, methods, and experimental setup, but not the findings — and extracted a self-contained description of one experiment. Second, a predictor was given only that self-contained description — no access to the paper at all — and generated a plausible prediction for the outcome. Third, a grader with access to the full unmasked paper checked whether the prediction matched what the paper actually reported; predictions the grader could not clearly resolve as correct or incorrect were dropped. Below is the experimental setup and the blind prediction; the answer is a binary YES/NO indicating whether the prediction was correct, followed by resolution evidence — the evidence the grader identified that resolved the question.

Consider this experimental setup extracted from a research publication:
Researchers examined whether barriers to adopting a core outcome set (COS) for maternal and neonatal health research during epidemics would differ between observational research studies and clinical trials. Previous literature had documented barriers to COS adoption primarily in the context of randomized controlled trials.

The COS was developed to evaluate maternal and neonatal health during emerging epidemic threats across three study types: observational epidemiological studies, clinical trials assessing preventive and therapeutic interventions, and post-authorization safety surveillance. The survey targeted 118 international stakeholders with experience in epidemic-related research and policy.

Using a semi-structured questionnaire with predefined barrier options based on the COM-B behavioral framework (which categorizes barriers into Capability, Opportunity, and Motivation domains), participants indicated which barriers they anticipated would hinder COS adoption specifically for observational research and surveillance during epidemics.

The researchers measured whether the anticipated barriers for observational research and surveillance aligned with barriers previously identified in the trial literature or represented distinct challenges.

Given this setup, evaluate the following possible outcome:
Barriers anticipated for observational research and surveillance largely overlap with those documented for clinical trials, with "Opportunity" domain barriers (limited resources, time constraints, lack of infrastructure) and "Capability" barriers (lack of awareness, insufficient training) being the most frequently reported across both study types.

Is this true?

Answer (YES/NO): YES